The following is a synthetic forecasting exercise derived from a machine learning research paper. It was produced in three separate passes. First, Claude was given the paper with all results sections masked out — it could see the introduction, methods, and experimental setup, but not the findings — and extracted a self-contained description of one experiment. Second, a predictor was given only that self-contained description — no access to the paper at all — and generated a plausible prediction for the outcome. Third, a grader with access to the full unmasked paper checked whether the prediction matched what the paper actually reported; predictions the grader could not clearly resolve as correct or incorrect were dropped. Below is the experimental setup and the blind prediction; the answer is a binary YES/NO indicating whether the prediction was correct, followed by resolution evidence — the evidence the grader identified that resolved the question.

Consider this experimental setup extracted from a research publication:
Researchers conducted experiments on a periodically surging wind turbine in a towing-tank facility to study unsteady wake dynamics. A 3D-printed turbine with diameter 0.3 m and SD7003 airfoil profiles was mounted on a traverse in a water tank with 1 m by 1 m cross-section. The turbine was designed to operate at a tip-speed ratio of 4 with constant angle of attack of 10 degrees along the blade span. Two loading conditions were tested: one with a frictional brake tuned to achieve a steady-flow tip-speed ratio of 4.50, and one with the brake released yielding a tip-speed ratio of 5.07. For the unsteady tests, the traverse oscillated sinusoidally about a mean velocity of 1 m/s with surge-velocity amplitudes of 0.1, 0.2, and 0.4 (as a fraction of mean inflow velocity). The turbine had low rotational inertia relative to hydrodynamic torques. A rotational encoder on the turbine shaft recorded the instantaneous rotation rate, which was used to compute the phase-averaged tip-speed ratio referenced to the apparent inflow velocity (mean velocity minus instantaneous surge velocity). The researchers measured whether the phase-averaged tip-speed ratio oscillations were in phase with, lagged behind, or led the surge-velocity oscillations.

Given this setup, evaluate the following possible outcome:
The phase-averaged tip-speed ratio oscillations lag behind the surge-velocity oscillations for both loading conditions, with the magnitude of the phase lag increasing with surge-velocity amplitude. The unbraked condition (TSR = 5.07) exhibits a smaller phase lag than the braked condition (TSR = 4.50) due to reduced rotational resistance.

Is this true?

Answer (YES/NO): NO